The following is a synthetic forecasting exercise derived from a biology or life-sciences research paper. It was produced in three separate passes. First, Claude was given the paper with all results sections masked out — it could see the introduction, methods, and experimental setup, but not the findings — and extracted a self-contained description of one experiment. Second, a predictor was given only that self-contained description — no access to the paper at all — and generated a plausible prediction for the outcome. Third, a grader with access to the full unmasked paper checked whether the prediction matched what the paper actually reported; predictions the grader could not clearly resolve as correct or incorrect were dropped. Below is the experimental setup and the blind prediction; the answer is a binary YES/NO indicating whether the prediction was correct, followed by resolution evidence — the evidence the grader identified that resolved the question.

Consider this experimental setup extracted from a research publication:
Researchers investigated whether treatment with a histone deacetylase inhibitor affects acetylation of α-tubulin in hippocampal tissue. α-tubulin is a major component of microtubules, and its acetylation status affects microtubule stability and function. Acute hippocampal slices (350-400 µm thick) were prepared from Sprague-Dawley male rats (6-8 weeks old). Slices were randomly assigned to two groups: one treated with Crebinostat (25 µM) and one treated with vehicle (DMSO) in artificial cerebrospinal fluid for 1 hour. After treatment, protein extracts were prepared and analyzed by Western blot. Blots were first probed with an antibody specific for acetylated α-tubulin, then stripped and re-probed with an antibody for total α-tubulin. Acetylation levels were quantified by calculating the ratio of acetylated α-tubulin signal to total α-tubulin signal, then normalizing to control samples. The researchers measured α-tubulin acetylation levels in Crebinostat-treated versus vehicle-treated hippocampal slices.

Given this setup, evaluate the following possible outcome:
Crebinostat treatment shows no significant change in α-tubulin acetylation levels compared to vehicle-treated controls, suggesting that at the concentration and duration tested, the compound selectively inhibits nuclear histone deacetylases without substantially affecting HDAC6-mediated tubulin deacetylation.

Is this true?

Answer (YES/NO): NO